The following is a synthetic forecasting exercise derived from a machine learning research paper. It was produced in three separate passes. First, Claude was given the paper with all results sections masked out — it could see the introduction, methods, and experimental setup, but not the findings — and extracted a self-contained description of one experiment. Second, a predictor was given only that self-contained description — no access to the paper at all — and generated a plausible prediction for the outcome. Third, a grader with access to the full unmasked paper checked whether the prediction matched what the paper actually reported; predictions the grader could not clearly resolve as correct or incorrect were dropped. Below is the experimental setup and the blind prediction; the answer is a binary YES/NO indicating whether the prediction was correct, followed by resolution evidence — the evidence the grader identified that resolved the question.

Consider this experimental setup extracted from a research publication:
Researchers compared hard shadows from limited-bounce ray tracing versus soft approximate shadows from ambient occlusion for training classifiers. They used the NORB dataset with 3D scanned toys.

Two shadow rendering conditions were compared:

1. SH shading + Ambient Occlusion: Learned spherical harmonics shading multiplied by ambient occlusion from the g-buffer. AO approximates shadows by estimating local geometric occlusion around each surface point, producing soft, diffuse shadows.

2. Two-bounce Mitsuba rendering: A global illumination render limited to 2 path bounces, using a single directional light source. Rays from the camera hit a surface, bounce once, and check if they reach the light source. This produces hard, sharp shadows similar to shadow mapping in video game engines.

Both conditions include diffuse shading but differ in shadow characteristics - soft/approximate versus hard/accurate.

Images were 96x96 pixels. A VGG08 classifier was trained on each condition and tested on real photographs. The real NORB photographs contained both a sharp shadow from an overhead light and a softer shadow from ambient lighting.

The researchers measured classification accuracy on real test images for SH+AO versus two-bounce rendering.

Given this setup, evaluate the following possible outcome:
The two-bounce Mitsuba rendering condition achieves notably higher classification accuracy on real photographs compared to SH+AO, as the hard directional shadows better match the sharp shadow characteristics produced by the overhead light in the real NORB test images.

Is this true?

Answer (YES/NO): YES